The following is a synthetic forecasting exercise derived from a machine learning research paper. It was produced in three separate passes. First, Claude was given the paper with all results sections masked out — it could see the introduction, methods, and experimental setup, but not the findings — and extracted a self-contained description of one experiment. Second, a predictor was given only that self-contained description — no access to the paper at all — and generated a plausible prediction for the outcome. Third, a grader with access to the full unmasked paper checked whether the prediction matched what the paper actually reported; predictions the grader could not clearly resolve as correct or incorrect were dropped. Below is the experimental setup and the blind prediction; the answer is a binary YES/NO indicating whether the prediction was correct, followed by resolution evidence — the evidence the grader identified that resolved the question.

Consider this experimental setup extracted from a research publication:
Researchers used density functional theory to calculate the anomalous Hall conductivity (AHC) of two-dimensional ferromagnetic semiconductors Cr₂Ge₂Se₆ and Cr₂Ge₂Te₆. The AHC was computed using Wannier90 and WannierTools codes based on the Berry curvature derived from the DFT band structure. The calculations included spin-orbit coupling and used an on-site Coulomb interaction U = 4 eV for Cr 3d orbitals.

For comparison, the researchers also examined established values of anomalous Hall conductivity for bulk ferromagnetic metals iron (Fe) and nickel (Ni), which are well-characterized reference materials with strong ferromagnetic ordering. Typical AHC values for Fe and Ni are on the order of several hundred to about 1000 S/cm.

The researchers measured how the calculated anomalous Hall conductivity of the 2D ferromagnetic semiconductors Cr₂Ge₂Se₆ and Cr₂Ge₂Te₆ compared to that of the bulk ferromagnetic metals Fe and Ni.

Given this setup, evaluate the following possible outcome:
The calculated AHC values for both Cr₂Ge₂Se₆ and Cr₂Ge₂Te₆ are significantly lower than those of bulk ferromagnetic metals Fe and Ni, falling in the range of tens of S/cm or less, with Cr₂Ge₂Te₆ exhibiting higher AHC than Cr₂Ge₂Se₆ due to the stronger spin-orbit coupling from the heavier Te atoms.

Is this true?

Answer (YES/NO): NO